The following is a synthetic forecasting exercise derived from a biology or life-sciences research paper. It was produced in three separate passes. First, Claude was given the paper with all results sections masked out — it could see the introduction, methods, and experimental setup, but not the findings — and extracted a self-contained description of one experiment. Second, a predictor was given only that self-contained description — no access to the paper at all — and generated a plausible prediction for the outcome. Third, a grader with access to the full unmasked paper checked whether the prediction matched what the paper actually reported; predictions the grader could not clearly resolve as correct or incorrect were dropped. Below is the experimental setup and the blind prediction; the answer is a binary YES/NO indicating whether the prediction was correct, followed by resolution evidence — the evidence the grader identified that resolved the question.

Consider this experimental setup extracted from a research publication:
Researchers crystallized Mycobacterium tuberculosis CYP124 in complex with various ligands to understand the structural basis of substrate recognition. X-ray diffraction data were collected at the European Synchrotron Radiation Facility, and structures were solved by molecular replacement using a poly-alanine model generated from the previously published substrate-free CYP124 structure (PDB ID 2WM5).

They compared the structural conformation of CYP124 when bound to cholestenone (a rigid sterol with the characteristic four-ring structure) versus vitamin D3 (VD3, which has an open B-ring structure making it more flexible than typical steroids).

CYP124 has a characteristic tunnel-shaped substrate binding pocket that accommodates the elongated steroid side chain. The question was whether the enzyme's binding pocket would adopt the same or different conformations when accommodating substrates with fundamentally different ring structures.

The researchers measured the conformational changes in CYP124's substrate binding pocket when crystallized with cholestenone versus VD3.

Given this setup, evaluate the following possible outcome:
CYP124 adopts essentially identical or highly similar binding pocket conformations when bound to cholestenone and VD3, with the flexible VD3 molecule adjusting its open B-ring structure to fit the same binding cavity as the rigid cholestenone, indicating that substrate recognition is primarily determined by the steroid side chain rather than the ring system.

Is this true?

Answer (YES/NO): NO